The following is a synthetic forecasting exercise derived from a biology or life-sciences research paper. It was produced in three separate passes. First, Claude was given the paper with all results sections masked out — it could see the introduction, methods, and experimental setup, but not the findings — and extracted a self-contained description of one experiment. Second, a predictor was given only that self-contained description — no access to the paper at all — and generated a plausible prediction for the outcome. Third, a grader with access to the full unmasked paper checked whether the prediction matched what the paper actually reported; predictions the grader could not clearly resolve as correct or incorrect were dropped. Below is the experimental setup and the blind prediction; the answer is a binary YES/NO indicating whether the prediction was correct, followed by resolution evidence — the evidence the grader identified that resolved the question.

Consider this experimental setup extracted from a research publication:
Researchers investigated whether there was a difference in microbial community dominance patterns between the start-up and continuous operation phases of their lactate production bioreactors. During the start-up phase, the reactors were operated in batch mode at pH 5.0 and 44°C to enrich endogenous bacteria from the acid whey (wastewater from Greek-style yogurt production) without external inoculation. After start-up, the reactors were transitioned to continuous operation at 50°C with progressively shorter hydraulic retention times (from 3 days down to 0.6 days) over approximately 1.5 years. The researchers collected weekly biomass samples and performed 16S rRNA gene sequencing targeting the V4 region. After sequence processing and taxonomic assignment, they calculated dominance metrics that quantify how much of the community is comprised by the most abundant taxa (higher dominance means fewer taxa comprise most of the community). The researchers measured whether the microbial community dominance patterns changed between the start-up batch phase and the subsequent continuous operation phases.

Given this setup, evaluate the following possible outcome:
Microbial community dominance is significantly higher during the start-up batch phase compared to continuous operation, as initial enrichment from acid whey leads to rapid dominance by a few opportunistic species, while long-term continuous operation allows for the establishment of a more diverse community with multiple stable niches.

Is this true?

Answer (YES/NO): NO